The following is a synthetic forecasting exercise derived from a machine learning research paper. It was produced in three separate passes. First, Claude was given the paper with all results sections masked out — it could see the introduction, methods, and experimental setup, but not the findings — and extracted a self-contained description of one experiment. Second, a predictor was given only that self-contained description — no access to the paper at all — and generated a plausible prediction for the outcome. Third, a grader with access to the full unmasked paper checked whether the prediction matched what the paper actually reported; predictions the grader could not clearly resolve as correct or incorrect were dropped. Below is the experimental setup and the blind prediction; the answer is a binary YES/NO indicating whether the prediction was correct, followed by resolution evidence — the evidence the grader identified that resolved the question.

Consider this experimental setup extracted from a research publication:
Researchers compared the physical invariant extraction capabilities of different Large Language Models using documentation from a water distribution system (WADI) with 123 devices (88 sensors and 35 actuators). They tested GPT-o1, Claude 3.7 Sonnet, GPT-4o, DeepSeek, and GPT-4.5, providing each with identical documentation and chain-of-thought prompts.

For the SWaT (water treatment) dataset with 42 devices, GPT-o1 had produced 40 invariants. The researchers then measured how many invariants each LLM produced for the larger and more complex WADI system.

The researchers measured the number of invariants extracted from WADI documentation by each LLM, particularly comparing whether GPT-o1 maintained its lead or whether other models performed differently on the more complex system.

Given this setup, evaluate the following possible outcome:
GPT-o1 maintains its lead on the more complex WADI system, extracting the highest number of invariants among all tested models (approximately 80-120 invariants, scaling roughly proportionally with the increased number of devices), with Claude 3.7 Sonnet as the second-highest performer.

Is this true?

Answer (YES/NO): NO